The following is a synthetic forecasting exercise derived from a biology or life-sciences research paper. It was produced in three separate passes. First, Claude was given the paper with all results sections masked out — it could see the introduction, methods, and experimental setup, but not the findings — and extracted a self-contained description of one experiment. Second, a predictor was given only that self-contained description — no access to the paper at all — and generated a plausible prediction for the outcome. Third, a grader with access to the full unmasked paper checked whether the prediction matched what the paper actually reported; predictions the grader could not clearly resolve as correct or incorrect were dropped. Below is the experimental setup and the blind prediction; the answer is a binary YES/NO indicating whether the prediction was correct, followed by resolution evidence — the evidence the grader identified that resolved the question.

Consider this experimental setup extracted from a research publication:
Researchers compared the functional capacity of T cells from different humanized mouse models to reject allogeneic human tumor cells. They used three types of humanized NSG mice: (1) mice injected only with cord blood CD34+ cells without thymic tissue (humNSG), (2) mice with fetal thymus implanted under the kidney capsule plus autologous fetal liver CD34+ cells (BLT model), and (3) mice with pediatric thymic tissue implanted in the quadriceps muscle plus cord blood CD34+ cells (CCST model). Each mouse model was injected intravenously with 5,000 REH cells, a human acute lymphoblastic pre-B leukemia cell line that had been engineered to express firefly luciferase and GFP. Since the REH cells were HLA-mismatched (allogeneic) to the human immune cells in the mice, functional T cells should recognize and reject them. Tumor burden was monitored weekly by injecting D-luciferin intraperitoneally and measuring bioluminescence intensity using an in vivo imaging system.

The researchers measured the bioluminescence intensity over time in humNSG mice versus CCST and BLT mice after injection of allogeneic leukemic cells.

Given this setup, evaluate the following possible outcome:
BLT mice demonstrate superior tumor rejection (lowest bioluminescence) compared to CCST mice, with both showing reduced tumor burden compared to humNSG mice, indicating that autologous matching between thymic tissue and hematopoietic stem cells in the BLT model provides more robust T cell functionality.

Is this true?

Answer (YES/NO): NO